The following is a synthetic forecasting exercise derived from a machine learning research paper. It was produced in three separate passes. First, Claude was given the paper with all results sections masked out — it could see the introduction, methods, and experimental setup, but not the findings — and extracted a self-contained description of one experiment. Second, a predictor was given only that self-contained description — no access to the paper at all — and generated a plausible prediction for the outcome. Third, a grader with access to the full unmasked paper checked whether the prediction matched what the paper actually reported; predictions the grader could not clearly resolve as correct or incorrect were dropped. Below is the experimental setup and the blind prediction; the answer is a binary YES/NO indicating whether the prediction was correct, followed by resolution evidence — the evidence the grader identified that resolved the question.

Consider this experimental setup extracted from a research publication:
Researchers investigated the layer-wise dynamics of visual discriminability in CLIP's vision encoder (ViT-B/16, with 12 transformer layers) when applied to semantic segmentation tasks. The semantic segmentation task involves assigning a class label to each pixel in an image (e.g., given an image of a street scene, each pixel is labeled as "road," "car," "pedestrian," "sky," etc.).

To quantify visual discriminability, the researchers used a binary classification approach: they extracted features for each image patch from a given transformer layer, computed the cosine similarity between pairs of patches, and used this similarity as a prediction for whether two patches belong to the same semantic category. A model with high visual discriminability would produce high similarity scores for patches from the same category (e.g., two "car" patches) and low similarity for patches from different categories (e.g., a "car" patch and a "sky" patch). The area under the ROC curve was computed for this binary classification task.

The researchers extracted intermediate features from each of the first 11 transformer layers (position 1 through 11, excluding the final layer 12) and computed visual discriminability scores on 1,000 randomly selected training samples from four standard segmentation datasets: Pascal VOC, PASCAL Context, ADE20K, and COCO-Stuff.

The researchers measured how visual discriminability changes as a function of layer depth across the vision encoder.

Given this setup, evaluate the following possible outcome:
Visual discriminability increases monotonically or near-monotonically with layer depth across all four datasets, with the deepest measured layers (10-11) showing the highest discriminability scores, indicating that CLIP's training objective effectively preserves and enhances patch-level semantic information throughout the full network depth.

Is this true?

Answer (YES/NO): NO